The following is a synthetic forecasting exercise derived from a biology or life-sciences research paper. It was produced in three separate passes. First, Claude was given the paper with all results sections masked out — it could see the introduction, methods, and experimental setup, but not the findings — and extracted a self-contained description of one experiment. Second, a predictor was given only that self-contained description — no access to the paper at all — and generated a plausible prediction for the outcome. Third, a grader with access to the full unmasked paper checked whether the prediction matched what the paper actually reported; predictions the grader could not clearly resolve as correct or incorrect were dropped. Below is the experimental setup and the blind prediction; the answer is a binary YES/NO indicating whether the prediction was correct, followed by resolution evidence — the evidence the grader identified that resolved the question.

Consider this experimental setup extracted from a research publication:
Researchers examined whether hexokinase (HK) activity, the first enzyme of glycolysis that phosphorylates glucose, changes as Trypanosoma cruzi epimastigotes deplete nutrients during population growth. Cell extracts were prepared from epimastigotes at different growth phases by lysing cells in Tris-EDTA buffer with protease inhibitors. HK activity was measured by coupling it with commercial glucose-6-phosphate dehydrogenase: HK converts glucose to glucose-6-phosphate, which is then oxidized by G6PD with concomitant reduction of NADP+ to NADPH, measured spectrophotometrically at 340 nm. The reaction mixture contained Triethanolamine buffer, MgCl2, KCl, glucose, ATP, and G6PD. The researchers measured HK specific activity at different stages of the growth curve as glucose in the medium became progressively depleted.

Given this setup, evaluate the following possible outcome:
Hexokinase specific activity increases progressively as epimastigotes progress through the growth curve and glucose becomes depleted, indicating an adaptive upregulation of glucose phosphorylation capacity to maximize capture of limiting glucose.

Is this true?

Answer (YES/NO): NO